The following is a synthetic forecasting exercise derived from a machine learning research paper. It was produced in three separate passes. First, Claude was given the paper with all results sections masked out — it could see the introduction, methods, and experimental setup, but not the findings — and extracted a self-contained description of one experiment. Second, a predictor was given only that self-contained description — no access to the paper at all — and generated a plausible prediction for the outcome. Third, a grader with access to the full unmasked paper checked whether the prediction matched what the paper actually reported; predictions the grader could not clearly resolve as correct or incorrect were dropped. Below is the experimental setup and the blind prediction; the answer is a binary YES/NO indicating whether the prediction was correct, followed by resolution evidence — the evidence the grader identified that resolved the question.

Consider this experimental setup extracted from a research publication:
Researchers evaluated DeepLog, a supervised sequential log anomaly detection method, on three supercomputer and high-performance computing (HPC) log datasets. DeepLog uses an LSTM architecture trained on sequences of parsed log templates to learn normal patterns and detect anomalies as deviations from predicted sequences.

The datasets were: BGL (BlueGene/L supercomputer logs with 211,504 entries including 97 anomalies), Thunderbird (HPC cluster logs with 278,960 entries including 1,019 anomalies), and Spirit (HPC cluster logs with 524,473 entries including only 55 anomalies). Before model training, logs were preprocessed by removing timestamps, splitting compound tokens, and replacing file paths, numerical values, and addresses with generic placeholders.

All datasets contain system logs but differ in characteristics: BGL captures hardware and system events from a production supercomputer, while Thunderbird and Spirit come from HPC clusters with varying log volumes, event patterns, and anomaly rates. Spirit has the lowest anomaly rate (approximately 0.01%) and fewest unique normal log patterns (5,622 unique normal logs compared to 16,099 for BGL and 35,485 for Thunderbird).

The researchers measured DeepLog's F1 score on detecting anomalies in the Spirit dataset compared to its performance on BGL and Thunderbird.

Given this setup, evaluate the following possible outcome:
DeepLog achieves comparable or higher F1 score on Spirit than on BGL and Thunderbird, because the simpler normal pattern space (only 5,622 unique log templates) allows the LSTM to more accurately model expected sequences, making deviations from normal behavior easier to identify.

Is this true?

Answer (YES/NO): NO